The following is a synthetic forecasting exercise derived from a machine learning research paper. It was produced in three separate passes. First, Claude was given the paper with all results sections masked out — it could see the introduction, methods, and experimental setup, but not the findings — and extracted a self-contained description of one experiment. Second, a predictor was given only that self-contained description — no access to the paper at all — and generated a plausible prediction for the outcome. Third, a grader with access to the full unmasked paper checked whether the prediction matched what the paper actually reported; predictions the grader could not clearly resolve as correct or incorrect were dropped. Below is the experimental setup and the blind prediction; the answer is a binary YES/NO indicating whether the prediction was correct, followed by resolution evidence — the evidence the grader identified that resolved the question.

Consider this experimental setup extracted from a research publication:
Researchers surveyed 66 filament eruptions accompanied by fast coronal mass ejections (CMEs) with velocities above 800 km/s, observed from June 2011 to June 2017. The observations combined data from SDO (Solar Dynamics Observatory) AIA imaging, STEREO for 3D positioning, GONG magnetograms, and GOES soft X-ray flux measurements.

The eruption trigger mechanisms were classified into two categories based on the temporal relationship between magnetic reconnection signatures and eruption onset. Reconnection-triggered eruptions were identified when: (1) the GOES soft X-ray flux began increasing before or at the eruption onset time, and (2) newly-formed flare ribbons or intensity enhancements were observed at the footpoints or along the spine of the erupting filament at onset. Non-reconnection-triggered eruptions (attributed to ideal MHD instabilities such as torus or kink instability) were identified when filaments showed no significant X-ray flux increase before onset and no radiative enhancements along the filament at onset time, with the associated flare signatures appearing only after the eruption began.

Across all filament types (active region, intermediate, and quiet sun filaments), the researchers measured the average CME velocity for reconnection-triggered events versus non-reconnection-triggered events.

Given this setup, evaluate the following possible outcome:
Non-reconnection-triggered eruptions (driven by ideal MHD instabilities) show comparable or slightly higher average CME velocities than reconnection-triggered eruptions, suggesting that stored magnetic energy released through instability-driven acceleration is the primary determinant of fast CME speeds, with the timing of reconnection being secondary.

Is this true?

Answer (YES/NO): NO